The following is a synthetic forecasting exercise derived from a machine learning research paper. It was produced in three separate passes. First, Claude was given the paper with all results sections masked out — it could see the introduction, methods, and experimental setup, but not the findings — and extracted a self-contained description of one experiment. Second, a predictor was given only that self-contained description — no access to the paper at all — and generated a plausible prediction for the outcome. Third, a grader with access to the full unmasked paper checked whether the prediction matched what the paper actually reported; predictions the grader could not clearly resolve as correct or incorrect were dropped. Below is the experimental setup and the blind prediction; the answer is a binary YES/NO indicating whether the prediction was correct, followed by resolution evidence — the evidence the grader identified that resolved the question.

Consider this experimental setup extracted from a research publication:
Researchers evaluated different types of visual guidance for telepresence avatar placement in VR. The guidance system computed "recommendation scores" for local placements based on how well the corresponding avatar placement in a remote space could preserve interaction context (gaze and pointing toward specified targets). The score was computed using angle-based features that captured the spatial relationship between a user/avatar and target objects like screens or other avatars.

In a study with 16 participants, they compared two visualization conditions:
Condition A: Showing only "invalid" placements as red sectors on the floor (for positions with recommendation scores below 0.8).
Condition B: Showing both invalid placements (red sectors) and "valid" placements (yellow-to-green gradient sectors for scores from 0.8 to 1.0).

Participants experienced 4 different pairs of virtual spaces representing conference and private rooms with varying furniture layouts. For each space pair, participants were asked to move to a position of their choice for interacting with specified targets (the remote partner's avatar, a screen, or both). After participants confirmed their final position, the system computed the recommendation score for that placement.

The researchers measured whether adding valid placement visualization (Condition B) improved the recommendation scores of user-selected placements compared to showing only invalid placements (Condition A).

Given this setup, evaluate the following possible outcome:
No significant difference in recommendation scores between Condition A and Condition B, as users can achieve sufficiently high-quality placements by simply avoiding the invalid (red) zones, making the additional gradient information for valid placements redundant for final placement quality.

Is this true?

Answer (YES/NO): NO